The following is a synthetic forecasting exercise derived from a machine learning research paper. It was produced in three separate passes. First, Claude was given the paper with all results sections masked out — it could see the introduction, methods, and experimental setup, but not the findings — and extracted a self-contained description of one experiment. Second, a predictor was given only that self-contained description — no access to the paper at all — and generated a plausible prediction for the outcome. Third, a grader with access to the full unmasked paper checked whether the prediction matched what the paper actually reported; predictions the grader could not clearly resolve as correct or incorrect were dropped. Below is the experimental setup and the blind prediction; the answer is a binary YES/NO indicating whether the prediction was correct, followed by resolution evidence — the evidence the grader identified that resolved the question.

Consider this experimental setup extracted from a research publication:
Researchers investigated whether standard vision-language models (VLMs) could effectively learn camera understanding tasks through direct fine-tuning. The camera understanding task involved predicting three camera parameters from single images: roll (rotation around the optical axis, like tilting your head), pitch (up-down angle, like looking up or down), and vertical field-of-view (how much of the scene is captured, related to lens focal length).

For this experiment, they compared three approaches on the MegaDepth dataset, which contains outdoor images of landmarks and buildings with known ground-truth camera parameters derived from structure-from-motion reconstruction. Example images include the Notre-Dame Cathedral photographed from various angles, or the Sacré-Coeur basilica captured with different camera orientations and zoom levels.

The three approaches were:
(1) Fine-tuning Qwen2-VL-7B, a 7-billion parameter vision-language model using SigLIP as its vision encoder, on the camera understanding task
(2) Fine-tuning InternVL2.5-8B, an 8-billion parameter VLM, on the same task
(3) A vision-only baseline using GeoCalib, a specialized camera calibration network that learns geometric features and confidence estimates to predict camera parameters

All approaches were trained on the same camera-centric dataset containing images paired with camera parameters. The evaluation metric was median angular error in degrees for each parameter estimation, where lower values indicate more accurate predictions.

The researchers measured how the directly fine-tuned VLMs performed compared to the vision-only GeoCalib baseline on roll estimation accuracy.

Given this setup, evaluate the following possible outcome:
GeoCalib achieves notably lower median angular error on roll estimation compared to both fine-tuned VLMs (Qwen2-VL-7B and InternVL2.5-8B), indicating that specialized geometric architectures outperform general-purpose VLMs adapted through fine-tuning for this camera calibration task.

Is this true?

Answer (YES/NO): YES